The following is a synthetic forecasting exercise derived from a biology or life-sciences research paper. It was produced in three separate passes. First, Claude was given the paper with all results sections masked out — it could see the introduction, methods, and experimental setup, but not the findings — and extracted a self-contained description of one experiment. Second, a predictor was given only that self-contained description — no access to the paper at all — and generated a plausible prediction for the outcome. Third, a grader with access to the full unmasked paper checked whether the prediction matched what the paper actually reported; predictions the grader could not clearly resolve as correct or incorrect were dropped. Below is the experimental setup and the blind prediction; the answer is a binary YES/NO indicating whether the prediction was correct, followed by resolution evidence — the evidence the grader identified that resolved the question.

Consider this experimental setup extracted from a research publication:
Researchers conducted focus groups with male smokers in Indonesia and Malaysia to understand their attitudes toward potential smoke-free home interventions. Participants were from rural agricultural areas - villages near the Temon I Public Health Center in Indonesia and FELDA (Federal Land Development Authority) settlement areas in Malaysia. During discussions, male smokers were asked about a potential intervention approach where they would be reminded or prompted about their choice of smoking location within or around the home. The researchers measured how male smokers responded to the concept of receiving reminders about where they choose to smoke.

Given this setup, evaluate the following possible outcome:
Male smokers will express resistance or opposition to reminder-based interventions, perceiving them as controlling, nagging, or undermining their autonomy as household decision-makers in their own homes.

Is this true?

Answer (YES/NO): NO